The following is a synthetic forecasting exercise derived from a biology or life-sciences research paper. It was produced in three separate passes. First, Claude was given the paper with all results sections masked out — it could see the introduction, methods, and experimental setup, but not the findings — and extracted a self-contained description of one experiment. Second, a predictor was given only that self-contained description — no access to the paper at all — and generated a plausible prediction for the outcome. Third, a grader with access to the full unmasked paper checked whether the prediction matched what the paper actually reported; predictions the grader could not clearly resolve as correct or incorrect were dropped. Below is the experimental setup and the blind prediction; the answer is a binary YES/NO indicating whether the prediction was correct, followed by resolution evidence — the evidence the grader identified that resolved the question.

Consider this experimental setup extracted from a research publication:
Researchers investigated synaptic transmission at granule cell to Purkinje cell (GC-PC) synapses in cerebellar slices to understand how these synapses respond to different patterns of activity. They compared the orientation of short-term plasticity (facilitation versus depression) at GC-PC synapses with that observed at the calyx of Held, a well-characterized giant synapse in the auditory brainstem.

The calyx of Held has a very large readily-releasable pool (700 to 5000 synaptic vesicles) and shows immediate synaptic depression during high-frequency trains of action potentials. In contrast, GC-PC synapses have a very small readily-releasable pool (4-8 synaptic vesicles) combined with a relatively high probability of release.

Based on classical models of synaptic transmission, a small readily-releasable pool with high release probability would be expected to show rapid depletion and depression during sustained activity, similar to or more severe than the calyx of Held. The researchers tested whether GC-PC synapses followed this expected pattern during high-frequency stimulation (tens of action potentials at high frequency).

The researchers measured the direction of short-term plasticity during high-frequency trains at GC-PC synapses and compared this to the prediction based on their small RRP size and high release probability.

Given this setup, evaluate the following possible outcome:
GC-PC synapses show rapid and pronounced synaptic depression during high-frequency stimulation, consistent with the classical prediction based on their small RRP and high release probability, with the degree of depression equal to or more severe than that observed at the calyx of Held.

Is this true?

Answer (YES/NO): NO